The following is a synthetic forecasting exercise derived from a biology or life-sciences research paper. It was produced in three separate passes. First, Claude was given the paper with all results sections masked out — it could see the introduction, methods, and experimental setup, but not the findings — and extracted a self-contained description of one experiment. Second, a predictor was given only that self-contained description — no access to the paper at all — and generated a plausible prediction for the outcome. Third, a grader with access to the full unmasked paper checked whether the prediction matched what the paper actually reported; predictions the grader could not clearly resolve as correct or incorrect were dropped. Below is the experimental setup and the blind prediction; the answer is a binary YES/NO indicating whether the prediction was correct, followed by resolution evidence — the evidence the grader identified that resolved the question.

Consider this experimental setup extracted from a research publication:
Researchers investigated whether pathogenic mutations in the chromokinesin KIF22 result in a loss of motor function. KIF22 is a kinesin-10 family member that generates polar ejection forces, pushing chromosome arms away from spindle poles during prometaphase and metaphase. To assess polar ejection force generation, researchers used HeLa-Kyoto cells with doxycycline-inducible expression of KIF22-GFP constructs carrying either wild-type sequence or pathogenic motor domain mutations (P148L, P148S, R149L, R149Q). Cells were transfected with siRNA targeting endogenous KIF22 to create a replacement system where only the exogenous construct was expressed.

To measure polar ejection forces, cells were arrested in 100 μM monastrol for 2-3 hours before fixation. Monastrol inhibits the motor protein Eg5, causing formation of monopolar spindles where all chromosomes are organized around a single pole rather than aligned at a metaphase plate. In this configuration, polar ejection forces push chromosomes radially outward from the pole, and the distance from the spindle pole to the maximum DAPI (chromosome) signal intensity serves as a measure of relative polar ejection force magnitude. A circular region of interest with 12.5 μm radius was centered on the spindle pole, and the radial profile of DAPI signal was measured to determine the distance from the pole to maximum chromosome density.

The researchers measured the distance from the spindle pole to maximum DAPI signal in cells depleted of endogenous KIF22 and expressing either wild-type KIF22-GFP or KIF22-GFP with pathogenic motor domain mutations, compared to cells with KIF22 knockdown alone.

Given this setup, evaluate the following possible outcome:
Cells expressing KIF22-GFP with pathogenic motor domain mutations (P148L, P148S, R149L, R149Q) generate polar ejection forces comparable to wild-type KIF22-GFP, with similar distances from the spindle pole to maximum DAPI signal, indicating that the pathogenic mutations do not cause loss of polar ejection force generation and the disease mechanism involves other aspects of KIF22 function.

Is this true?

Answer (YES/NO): YES